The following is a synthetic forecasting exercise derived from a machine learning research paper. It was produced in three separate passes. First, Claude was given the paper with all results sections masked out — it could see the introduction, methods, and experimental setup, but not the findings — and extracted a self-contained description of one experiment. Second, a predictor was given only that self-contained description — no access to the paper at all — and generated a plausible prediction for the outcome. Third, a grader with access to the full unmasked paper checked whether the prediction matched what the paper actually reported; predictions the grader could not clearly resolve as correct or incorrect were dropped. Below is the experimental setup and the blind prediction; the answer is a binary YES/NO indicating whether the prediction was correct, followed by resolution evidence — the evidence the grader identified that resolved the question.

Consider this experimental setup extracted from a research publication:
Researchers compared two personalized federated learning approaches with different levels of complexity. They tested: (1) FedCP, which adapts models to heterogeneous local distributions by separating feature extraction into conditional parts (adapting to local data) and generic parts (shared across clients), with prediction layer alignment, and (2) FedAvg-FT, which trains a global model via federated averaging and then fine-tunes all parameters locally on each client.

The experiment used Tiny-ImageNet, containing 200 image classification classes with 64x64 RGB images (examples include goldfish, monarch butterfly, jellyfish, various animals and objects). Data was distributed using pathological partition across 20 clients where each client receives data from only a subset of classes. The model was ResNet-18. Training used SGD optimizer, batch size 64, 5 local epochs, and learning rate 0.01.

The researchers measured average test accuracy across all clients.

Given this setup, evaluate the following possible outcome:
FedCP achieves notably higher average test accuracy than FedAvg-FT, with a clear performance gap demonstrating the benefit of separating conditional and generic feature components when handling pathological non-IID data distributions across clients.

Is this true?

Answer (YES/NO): NO